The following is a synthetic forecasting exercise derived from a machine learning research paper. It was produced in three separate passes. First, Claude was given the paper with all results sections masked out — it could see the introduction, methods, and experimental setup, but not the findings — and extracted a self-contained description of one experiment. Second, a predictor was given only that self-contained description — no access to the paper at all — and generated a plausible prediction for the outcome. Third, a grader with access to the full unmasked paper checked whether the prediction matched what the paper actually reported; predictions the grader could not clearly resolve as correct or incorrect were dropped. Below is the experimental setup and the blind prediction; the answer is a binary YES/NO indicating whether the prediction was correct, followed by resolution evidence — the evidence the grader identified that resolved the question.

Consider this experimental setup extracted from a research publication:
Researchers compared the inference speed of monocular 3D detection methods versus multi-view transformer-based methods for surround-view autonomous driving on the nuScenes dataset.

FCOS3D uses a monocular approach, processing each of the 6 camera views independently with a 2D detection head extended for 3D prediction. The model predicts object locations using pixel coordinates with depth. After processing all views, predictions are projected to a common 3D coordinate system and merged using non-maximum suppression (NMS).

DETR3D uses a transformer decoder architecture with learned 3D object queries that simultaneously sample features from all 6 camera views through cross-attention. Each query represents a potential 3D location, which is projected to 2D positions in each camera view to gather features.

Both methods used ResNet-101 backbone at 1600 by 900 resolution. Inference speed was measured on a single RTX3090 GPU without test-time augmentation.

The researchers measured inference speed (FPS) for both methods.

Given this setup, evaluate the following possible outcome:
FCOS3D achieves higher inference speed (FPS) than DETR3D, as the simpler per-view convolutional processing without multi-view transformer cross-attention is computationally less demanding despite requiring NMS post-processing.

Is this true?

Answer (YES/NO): NO